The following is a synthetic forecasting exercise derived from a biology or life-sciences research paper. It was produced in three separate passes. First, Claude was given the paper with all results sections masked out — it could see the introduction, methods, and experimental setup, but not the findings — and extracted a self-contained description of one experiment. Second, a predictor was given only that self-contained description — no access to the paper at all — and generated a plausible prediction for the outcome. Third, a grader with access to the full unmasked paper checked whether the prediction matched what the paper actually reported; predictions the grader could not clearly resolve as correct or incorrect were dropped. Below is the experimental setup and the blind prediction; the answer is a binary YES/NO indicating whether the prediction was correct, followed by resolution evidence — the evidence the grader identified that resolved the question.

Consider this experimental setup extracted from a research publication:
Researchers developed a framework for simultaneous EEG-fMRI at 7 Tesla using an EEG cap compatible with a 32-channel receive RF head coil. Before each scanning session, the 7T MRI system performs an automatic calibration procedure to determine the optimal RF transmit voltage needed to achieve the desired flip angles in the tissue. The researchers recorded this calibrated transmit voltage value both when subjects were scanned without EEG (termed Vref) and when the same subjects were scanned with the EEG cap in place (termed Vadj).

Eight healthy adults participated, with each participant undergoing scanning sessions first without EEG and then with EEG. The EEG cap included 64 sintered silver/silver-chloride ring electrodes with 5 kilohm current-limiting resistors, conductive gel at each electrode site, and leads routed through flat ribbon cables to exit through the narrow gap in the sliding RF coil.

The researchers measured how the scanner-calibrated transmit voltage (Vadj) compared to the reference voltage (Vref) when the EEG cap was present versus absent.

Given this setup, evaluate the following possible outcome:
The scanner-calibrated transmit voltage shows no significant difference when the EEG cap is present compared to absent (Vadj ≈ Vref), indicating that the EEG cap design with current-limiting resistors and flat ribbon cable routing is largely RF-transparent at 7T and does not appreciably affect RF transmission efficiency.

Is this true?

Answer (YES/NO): NO